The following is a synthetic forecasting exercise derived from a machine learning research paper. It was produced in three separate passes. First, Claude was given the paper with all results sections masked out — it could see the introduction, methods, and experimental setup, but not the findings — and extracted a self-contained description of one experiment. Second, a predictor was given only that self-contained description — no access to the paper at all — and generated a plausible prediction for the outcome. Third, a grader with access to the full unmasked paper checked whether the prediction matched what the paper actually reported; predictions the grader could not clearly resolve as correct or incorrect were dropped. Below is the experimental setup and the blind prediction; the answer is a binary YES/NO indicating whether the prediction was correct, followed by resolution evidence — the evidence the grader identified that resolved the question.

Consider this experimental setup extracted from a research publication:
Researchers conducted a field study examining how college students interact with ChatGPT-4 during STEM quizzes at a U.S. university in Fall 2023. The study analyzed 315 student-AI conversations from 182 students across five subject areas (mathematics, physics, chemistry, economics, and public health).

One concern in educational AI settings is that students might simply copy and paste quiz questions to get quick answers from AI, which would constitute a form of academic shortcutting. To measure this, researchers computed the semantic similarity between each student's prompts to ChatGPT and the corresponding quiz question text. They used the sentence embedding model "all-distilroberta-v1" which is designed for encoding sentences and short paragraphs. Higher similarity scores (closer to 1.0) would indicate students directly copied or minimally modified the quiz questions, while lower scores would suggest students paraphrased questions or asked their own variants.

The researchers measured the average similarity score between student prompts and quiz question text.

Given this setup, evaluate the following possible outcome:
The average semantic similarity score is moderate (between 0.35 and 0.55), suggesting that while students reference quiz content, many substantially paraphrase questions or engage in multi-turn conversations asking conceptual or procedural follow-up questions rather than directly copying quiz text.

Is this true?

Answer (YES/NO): YES